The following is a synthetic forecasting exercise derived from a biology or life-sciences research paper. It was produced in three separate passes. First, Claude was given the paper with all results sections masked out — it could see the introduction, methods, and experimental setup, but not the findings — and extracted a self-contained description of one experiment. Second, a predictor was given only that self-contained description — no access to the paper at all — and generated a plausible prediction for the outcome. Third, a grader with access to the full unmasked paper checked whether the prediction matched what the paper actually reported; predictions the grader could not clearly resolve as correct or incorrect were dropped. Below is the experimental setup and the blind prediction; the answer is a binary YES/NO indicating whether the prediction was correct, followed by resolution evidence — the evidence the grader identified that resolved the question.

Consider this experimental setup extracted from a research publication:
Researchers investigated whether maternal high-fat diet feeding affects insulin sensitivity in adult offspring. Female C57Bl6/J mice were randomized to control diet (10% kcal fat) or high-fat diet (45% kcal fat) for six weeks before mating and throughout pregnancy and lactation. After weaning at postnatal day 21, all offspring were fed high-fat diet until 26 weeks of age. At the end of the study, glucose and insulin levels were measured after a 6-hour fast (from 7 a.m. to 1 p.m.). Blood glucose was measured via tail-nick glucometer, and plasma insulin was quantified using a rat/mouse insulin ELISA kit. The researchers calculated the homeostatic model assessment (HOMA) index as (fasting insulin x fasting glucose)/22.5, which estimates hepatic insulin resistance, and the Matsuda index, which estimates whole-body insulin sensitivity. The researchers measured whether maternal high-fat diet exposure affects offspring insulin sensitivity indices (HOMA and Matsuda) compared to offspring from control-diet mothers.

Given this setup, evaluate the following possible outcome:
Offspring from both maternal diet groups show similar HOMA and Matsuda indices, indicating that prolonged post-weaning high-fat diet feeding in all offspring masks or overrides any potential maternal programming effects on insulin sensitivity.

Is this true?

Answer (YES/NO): NO